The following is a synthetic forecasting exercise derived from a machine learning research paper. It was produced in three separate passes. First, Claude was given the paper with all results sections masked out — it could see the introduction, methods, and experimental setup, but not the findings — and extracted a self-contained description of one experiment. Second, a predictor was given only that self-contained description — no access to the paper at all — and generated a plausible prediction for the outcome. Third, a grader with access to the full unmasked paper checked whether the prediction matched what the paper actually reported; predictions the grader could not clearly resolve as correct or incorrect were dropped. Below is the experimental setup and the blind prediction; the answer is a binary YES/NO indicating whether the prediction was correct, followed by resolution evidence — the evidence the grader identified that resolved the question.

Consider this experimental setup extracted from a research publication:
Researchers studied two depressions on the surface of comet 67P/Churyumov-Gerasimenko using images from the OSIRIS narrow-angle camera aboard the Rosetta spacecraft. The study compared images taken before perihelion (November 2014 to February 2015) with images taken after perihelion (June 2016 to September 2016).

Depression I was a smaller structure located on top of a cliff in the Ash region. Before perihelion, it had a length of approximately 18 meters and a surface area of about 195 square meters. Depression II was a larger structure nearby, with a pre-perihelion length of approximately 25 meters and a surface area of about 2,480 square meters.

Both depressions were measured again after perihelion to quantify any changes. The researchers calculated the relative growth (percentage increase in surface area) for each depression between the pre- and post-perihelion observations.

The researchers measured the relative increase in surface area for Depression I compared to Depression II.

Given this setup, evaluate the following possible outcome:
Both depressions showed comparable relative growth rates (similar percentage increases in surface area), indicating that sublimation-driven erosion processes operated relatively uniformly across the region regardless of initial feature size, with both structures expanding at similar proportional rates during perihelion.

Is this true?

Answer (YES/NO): NO